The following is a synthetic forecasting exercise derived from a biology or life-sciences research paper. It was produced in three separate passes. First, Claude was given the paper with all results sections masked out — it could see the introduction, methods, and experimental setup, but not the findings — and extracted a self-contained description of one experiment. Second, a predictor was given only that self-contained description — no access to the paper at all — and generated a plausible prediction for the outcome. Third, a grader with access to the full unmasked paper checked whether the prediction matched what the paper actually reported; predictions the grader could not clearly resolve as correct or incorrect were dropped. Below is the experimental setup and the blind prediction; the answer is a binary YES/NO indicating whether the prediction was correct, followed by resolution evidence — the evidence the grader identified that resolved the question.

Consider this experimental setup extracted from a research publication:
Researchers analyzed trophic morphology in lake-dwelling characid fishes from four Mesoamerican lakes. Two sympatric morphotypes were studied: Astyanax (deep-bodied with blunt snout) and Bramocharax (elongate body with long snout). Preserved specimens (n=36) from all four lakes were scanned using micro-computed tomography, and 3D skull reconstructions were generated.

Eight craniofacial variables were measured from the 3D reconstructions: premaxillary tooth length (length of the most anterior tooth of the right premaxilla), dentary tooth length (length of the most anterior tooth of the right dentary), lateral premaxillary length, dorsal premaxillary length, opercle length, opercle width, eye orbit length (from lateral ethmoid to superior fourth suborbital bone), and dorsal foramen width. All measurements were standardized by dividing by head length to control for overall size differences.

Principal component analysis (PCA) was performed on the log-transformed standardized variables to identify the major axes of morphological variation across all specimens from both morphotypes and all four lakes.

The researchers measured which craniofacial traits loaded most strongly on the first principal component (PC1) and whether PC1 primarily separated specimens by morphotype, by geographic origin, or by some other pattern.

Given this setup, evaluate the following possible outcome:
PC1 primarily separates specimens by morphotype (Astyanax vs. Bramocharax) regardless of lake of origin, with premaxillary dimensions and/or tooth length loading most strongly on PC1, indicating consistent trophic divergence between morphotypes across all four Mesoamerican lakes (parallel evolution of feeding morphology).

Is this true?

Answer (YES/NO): NO